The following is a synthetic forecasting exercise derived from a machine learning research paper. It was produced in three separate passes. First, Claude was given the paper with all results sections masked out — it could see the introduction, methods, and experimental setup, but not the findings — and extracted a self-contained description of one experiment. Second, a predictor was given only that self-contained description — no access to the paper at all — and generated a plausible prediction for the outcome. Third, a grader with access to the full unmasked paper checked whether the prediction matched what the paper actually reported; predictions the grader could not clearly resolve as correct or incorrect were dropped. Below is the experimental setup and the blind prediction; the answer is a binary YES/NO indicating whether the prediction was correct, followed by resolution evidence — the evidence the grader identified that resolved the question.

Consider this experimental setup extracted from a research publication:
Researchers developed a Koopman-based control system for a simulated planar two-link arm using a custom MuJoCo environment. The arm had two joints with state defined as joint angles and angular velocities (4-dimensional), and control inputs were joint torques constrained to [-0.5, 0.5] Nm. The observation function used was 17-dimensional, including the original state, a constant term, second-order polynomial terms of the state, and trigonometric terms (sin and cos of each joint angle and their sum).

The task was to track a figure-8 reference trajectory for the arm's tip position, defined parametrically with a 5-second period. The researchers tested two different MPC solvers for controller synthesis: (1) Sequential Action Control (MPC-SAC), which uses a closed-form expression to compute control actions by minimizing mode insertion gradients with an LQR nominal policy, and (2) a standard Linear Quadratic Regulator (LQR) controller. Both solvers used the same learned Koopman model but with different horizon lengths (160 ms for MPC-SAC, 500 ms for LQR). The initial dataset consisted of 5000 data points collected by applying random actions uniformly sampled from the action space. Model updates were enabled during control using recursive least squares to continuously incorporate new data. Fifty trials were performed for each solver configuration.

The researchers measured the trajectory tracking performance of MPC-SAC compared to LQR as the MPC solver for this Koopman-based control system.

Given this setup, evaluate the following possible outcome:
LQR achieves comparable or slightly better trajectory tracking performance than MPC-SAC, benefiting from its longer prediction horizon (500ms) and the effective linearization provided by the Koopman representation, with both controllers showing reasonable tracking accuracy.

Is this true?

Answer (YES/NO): NO